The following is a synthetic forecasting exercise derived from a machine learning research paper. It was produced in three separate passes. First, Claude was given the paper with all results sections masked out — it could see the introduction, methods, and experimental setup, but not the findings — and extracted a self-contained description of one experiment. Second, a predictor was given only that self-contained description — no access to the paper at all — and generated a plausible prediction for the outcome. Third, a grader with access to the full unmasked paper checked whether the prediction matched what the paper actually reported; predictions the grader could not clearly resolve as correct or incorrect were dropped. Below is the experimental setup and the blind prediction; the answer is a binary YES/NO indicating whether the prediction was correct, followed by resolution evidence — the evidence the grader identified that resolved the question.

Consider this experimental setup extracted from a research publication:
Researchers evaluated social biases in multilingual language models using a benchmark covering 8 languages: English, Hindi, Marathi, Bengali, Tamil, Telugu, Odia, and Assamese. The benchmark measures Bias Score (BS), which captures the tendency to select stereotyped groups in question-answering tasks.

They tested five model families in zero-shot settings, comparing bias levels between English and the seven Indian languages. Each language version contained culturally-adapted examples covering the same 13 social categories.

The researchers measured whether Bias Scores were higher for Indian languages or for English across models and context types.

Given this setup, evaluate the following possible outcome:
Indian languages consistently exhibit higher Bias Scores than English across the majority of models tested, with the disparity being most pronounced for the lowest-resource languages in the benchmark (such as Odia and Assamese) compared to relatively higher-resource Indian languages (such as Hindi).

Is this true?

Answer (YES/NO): NO